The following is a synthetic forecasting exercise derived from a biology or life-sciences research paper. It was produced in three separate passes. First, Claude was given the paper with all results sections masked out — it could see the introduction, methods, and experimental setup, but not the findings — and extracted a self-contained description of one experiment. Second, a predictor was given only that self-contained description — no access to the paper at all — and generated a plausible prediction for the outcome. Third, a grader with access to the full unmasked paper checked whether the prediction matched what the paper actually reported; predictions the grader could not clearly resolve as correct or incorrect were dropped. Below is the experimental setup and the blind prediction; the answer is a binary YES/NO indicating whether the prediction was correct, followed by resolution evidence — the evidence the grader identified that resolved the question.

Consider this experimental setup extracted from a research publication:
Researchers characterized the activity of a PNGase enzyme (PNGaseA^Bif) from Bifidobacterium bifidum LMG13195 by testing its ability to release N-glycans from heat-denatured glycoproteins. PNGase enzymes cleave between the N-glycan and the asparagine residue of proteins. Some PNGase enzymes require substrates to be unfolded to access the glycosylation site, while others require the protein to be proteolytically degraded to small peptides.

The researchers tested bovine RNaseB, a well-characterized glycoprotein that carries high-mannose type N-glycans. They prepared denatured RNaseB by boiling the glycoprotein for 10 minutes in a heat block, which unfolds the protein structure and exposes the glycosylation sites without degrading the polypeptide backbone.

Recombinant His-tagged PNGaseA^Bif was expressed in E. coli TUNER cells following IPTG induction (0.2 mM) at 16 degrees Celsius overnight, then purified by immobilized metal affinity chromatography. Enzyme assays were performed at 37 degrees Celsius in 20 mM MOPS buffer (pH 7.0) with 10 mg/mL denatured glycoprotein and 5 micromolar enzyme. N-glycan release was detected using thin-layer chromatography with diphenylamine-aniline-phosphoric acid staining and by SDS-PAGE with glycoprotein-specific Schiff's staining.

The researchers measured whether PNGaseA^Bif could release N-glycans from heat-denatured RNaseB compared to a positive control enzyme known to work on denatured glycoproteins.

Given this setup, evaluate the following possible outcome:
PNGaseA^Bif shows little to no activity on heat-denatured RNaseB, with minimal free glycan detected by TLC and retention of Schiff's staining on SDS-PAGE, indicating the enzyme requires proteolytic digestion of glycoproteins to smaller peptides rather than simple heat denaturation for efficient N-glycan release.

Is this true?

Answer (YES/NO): NO